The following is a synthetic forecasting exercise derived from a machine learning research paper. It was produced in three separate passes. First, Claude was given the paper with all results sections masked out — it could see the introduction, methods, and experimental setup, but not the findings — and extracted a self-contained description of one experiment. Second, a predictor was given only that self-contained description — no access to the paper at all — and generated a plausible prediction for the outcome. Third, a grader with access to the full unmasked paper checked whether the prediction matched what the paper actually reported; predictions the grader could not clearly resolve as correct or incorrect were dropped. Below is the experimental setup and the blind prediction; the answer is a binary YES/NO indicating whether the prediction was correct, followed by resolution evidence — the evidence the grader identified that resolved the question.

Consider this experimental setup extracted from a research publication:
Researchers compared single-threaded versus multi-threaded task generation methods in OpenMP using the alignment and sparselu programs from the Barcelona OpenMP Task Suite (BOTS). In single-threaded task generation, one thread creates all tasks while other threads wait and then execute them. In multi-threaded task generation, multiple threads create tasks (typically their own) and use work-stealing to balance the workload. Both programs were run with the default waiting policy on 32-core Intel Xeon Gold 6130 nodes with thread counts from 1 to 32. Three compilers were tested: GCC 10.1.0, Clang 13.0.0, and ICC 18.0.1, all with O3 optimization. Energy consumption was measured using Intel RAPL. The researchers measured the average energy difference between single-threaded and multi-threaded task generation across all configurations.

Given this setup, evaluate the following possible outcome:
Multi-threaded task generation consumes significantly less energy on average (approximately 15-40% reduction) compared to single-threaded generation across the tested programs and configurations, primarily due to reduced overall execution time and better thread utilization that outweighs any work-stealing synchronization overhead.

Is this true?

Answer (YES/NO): NO